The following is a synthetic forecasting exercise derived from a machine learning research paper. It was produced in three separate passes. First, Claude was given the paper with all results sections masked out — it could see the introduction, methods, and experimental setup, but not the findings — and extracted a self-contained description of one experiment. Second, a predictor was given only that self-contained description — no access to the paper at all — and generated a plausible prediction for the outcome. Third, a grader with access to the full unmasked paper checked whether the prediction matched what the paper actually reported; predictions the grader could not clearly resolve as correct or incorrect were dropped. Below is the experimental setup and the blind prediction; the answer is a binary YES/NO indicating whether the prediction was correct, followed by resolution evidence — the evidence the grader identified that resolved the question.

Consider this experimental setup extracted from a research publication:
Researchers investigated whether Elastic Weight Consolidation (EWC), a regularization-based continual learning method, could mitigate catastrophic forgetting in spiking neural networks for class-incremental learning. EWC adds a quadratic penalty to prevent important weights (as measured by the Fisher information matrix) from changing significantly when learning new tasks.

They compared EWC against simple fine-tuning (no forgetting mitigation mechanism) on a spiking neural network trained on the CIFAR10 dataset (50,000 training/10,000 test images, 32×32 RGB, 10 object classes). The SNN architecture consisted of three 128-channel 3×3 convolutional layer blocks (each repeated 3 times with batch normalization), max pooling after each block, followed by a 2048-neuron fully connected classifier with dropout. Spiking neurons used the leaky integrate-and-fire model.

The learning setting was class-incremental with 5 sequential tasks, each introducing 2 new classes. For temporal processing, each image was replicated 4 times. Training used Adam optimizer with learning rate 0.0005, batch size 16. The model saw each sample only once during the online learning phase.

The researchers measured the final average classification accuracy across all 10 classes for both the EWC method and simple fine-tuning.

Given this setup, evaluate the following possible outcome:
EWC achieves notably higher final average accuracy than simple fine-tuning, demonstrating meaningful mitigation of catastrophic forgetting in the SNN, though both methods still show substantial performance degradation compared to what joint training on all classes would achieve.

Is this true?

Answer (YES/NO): NO